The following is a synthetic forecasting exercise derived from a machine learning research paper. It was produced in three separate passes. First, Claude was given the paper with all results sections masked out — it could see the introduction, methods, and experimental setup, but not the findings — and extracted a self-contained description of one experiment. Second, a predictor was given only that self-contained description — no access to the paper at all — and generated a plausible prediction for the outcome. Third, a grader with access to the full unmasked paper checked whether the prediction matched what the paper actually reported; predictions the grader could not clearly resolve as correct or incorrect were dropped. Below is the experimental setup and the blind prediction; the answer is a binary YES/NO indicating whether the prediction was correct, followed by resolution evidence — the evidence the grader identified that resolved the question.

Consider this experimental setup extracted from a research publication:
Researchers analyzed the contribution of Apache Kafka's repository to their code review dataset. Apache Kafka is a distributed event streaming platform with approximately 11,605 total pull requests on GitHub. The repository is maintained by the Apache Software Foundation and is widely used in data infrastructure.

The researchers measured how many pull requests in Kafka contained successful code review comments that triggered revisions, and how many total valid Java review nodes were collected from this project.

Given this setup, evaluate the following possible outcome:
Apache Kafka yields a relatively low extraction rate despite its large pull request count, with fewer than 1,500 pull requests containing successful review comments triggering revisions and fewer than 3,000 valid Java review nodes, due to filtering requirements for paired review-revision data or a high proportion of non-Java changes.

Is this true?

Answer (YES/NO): NO